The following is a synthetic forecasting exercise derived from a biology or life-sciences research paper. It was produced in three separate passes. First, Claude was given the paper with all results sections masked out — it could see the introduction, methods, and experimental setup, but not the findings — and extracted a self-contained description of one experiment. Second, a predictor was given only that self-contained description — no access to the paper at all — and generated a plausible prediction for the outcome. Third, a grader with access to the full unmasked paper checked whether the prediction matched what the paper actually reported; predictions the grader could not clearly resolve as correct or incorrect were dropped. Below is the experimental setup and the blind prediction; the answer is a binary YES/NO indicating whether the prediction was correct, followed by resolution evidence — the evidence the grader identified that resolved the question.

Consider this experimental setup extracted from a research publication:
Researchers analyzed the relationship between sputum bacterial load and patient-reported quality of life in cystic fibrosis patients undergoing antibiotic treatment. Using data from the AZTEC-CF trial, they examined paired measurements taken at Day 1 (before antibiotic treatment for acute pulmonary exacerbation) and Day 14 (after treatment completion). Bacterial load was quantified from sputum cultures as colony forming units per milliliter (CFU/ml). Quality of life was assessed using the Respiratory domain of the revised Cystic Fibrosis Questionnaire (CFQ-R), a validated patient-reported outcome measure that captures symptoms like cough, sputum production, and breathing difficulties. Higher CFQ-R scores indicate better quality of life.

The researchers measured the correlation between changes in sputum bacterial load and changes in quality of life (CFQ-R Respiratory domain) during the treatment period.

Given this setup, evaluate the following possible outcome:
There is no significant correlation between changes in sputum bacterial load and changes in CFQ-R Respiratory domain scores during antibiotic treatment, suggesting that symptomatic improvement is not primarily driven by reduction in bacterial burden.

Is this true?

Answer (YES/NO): YES